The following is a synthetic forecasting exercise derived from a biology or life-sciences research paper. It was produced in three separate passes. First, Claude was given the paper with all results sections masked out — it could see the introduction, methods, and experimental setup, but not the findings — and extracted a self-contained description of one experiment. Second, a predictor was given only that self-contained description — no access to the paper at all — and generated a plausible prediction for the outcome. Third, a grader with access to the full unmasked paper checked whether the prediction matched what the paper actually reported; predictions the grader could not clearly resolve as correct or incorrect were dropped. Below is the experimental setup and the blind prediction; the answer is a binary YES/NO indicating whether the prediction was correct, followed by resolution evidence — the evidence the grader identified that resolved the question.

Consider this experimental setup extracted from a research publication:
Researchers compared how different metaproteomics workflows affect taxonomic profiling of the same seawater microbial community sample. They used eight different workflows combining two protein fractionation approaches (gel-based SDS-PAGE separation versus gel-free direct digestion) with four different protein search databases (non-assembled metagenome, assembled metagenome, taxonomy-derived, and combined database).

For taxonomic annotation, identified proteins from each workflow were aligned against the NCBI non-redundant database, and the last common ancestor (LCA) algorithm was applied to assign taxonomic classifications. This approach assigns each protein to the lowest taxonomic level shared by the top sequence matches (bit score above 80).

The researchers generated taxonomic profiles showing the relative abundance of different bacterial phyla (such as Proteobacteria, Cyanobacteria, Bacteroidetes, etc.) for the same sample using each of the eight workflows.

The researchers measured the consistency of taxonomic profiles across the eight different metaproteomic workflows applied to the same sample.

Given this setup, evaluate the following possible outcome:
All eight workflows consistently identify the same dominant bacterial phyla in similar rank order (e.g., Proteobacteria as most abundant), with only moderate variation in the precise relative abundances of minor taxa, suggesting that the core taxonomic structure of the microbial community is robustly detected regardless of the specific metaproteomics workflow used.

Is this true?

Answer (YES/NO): NO